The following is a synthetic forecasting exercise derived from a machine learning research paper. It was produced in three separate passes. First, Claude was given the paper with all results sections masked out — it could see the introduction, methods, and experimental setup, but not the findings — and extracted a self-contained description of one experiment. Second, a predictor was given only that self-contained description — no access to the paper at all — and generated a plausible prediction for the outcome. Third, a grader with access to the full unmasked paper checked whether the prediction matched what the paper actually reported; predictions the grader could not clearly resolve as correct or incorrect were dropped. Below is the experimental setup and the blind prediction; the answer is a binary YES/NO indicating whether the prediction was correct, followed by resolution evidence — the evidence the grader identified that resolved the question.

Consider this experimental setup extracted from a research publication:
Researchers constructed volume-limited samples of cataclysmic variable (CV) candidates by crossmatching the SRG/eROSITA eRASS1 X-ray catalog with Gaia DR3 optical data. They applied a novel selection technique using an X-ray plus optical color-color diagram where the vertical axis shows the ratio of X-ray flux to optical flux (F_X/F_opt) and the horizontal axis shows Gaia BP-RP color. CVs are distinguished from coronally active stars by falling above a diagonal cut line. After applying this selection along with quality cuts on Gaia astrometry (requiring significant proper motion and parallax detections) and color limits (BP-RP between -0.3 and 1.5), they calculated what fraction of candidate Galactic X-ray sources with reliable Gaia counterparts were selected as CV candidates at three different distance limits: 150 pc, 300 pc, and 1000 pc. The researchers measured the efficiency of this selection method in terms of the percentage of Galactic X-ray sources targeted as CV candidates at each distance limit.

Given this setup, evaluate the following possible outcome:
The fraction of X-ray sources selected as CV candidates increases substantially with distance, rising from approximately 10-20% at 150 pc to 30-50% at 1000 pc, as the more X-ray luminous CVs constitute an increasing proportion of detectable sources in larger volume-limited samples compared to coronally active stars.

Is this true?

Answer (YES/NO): NO